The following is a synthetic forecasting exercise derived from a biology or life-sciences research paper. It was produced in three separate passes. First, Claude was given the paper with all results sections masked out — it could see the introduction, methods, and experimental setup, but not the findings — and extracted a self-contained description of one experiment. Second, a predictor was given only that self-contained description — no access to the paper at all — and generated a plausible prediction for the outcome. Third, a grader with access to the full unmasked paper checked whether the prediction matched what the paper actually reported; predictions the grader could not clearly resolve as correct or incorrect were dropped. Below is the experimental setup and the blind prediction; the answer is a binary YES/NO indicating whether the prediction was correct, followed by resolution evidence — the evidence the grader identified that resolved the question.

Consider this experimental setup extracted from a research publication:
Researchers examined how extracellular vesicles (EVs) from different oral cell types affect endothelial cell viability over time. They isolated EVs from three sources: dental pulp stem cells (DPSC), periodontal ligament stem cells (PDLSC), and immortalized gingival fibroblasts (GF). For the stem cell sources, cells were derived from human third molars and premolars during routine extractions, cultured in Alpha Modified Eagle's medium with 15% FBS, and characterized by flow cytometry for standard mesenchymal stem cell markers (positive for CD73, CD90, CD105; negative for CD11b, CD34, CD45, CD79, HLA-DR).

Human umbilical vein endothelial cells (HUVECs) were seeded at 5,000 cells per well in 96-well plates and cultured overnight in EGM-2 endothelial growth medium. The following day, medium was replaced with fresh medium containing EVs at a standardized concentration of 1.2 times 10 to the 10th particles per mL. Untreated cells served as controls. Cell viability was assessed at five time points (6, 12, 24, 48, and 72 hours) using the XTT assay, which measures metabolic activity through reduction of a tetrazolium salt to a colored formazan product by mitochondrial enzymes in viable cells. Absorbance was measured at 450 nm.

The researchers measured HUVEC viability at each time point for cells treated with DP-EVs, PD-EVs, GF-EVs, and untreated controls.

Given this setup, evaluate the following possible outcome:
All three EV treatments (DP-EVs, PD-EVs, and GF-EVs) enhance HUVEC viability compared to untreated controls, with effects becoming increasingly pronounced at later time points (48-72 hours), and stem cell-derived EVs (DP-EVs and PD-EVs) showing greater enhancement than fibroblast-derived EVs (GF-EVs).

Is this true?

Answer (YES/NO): NO